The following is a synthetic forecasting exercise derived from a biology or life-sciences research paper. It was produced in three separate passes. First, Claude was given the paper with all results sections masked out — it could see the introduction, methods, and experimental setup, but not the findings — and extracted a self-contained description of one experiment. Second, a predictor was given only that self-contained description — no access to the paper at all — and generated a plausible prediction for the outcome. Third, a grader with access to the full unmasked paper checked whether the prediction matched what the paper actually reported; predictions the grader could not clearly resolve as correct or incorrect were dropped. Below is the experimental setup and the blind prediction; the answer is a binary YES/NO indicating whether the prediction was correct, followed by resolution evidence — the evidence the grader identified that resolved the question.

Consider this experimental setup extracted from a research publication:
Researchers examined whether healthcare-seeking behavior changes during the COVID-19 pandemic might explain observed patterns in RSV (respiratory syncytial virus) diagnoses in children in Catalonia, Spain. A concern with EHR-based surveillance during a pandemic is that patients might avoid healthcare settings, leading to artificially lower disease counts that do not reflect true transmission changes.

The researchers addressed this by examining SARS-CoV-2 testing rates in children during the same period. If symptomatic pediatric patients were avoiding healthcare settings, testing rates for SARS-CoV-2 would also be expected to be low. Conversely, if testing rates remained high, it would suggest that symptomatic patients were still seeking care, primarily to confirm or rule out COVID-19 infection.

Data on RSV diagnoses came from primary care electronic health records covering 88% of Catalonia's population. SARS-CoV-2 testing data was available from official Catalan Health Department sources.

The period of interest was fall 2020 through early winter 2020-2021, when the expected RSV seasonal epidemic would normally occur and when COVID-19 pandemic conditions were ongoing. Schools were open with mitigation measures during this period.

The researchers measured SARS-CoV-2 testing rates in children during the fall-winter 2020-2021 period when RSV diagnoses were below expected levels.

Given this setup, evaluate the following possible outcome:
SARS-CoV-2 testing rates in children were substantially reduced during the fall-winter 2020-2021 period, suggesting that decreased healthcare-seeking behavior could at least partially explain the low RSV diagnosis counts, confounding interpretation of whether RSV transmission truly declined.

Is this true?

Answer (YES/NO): NO